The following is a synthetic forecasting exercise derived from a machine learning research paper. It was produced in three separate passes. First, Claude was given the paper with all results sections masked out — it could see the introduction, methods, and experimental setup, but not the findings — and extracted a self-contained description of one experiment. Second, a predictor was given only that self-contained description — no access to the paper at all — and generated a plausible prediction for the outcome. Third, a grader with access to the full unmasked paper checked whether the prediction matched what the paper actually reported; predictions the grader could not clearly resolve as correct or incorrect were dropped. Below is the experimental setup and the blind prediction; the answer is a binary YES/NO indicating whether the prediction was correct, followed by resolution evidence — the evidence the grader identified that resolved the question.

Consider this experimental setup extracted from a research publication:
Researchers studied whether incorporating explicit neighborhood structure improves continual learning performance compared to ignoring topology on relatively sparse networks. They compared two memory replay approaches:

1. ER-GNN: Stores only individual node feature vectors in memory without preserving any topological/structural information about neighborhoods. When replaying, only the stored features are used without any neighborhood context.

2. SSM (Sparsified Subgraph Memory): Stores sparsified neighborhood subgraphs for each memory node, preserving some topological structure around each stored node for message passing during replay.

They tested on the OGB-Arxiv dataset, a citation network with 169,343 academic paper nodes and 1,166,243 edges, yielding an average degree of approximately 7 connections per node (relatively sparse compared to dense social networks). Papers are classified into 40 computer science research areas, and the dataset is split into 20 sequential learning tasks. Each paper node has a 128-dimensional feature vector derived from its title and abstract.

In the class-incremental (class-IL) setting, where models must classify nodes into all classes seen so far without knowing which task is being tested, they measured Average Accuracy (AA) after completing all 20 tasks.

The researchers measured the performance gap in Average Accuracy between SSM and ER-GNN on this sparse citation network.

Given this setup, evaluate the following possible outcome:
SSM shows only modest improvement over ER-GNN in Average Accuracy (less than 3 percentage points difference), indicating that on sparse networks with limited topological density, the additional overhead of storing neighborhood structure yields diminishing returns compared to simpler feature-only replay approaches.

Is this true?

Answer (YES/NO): NO